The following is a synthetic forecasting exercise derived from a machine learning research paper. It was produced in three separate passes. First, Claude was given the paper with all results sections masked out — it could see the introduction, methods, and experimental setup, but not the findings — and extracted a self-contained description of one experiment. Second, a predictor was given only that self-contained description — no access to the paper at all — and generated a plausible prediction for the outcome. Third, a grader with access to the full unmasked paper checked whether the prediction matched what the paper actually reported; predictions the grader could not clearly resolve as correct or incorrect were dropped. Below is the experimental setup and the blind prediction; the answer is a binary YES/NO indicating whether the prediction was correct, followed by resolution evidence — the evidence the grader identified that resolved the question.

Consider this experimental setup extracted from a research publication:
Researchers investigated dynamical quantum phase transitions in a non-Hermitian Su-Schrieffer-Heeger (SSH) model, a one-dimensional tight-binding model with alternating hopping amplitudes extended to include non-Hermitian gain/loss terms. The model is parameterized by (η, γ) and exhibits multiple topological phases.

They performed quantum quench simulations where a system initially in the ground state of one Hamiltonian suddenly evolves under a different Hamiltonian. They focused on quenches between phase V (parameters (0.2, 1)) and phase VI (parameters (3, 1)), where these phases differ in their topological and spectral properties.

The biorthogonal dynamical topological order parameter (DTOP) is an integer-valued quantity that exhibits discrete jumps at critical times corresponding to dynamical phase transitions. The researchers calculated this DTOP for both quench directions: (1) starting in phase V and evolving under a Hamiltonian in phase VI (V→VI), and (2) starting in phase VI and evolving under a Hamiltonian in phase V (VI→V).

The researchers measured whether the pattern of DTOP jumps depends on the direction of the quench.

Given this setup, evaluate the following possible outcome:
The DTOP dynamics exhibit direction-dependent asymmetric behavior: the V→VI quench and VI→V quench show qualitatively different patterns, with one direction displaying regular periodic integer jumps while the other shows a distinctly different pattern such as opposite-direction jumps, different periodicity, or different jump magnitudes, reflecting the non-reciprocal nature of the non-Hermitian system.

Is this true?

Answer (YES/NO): YES